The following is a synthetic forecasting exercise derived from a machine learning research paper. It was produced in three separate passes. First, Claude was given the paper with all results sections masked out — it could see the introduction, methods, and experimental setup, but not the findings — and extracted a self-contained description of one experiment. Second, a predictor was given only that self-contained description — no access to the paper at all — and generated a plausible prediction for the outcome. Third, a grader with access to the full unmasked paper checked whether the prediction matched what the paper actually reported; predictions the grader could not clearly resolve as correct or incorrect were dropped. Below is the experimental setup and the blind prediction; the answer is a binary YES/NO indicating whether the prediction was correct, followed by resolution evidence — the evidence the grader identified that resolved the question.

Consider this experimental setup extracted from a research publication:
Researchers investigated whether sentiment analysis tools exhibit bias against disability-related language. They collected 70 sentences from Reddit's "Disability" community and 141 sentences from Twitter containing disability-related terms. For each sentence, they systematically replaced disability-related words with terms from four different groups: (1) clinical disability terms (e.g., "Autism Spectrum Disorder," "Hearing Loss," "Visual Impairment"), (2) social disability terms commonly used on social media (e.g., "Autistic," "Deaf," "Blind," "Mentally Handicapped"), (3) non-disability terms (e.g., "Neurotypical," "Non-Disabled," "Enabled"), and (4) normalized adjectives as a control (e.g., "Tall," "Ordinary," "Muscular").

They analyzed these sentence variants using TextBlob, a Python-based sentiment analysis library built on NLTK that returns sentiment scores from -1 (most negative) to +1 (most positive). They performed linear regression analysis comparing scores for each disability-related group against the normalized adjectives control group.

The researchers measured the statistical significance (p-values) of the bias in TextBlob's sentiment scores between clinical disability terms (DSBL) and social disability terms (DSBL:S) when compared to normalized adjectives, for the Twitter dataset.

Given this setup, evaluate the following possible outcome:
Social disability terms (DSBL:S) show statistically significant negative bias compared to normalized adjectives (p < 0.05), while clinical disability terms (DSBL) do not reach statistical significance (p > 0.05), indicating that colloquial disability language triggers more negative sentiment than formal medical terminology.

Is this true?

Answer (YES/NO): YES